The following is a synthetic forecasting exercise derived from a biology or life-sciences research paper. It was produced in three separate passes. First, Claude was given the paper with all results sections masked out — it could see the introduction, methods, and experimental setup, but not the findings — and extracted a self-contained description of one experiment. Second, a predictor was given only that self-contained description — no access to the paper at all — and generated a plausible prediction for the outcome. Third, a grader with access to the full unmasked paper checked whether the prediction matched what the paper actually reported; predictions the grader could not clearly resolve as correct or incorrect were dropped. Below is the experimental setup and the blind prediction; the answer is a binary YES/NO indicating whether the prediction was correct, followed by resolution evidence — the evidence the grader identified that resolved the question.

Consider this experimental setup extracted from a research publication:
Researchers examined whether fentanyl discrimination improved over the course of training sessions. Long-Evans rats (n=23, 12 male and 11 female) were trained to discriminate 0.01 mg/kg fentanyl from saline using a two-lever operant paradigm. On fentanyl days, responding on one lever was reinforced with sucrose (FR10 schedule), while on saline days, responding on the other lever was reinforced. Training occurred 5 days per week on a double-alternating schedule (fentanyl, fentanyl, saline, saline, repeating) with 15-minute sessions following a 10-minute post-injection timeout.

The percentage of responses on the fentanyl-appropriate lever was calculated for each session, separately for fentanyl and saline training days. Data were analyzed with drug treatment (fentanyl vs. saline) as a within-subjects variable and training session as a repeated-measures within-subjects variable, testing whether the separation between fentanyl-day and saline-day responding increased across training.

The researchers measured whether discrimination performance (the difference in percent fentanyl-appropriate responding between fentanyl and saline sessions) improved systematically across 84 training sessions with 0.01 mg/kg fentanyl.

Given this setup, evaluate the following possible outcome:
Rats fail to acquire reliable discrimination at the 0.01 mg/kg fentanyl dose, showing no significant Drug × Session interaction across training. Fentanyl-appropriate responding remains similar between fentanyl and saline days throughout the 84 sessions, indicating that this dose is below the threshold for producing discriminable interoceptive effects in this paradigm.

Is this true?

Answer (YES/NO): NO